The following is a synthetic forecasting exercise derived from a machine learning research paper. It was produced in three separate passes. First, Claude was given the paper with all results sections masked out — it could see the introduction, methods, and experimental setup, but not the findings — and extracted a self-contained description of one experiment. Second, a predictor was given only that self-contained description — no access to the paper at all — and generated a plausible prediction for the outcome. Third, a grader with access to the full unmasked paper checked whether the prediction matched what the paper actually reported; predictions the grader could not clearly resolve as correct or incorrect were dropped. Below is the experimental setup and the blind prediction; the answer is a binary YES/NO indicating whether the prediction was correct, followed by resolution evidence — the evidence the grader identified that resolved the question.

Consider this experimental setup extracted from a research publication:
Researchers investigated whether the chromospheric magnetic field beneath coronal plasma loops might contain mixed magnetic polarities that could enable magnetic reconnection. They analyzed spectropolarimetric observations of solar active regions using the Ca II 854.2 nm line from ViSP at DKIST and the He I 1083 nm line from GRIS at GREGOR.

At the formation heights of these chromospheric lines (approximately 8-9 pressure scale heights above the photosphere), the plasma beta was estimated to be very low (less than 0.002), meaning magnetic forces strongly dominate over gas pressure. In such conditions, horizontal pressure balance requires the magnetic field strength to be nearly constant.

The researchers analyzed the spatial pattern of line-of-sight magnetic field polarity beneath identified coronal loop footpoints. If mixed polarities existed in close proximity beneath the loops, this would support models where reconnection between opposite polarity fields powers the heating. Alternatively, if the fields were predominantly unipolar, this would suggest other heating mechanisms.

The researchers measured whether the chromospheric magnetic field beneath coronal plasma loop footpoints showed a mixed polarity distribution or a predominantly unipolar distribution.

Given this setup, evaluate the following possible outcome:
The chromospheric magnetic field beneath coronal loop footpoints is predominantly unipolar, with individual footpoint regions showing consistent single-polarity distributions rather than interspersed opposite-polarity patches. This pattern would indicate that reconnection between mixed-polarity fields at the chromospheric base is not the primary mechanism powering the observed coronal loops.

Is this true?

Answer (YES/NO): YES